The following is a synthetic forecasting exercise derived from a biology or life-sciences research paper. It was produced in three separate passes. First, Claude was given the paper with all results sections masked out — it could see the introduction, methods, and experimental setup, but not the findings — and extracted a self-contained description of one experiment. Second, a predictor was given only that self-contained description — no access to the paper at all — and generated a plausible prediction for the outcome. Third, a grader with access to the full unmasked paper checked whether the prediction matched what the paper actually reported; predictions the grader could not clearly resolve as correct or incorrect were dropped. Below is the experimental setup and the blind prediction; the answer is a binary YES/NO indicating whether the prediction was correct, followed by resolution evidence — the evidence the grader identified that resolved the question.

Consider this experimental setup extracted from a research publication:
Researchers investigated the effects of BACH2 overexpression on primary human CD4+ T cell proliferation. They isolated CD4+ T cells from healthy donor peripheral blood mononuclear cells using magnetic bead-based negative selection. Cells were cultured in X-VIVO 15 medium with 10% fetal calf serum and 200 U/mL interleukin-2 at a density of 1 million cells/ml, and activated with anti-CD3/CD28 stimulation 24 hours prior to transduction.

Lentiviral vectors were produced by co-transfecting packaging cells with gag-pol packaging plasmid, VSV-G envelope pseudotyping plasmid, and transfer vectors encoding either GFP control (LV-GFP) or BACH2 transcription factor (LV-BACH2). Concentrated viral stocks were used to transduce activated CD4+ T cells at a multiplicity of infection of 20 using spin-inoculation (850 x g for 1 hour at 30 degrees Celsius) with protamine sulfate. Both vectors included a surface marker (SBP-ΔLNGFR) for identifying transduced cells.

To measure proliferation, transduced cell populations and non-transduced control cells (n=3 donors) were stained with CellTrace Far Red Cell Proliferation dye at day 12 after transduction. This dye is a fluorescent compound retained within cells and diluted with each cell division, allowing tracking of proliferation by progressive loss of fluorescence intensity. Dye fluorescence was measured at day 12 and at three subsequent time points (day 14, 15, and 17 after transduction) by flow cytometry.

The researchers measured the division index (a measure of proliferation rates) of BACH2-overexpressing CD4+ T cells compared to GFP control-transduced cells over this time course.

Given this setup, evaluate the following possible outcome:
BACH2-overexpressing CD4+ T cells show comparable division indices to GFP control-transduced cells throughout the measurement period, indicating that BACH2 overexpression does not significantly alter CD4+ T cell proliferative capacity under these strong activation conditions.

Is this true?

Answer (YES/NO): NO